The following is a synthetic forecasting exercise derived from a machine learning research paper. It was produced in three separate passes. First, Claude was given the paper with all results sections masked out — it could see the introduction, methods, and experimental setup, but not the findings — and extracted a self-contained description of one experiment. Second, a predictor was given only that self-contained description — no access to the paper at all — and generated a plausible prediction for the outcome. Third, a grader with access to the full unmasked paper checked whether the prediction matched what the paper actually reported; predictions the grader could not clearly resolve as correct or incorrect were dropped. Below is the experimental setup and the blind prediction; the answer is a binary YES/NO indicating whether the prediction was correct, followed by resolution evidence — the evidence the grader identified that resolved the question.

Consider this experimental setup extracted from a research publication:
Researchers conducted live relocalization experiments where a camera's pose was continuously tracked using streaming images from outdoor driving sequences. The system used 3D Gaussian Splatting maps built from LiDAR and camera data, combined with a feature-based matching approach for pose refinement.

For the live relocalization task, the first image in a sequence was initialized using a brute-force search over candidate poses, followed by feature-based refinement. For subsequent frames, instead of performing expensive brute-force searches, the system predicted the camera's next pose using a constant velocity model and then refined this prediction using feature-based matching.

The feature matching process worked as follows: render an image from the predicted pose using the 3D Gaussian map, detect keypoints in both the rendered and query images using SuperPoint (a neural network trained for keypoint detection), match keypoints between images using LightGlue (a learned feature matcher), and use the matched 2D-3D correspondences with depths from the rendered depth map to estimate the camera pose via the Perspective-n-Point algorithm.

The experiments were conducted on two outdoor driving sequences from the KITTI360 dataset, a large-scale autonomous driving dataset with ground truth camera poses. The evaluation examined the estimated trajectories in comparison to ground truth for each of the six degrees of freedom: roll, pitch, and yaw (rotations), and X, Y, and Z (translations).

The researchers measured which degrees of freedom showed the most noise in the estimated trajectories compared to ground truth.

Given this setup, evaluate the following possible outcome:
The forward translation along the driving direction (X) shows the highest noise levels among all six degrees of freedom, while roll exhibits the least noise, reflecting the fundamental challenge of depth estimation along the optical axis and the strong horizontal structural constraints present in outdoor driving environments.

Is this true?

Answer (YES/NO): NO